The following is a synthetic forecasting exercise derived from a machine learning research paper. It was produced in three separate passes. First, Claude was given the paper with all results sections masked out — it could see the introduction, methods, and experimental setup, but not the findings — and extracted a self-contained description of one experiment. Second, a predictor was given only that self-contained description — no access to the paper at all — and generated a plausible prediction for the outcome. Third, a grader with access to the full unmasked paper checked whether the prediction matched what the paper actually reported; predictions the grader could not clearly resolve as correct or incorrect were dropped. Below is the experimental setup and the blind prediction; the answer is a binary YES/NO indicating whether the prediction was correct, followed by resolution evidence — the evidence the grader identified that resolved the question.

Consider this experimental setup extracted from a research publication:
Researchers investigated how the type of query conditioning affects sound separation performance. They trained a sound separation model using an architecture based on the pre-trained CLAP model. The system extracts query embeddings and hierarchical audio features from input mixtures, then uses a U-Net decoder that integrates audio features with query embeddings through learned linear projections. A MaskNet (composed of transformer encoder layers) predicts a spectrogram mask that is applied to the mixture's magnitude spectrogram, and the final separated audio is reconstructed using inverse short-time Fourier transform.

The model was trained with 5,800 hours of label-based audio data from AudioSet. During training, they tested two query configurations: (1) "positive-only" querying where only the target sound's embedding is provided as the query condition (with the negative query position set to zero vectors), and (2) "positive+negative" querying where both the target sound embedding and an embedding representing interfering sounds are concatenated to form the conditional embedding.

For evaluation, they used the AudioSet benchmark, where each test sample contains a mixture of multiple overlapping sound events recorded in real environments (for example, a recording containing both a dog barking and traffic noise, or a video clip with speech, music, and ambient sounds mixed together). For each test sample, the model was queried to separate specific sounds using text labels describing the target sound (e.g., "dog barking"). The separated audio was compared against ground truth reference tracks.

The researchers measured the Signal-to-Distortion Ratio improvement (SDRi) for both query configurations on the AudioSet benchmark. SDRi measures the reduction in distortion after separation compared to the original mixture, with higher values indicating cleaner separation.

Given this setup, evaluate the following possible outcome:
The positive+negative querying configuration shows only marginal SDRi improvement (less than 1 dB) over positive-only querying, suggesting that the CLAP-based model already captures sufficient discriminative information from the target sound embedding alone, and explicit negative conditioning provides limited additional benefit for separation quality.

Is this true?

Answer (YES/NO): NO